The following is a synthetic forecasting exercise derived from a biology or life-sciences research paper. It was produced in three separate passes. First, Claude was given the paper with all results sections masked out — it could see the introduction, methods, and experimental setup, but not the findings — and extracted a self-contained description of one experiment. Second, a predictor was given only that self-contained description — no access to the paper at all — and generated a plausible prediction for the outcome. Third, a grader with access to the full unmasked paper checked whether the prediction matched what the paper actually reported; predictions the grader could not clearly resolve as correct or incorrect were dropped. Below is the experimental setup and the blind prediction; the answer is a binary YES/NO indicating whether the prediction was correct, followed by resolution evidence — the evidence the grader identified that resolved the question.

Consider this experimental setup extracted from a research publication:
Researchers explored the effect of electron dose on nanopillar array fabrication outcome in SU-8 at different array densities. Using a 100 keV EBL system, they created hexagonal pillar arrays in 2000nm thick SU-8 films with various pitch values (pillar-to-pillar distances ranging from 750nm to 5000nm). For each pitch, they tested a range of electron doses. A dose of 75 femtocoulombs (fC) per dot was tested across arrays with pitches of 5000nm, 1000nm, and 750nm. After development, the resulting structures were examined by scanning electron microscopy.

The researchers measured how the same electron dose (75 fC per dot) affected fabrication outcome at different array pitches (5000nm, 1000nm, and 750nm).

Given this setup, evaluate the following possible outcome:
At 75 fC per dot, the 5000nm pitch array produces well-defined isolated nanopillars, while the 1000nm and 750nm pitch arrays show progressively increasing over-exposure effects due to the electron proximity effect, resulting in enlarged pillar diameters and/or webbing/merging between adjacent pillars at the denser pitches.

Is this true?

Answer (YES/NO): YES